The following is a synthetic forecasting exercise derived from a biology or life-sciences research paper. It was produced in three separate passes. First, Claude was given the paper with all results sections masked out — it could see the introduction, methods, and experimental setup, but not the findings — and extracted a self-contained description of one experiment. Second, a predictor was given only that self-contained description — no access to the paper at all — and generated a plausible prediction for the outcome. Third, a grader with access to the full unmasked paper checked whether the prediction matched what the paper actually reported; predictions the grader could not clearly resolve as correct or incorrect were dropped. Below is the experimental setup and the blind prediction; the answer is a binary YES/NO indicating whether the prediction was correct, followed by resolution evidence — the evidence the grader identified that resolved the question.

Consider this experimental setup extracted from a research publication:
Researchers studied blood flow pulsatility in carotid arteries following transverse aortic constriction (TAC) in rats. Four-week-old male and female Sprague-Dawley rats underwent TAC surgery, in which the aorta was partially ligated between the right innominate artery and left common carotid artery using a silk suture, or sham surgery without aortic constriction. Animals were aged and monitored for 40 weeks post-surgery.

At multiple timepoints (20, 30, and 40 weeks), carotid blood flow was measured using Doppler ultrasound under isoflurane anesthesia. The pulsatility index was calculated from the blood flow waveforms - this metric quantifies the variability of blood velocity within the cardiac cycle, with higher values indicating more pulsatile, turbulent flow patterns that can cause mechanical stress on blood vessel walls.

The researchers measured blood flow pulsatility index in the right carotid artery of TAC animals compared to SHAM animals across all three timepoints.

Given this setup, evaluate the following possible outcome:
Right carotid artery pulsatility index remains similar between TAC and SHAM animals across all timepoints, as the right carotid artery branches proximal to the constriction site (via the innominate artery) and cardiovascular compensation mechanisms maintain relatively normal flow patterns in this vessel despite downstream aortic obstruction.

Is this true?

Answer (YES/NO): NO